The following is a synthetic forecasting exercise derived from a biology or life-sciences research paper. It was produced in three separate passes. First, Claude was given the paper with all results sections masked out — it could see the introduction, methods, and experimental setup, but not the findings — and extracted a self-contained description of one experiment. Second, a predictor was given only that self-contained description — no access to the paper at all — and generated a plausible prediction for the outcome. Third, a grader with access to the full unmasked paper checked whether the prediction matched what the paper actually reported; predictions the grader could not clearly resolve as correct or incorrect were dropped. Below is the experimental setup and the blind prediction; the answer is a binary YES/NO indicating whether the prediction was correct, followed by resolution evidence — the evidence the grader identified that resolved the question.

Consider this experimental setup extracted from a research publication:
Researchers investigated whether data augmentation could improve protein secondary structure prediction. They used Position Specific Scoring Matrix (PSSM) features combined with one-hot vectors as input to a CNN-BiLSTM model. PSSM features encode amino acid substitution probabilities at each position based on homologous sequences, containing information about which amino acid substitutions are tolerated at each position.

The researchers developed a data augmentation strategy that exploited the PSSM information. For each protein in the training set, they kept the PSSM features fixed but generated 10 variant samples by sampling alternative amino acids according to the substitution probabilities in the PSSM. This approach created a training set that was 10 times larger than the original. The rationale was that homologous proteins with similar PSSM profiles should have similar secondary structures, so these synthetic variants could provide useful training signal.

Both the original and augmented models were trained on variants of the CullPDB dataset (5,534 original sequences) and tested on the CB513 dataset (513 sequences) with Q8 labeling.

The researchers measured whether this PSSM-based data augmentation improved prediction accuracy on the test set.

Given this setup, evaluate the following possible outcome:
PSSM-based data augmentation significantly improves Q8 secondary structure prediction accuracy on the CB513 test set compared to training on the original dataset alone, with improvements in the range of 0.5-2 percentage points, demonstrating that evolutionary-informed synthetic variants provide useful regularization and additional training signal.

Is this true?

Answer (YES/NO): NO